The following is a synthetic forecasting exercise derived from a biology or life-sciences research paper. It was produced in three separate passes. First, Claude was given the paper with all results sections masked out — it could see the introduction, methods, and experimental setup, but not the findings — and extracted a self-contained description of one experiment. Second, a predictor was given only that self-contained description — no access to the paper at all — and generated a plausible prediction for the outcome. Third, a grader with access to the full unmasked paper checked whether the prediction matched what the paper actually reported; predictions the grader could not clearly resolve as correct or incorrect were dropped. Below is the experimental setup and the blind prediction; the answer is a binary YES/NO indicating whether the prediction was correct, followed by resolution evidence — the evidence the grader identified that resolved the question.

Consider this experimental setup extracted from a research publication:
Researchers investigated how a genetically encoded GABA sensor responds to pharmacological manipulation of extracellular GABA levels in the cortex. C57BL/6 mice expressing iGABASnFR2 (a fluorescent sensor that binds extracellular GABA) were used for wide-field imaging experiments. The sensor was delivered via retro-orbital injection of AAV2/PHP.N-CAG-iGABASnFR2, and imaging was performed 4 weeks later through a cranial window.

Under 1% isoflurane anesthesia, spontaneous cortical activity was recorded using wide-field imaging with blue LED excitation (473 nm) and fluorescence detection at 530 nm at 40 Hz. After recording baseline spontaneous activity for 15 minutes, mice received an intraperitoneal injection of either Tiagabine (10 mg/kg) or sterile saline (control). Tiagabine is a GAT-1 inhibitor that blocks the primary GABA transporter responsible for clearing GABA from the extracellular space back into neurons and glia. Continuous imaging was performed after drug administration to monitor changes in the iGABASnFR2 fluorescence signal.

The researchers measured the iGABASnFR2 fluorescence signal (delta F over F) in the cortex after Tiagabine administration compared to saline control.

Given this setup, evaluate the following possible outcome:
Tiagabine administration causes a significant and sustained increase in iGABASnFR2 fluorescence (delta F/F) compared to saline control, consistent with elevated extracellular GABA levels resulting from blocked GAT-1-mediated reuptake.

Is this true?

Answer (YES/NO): YES